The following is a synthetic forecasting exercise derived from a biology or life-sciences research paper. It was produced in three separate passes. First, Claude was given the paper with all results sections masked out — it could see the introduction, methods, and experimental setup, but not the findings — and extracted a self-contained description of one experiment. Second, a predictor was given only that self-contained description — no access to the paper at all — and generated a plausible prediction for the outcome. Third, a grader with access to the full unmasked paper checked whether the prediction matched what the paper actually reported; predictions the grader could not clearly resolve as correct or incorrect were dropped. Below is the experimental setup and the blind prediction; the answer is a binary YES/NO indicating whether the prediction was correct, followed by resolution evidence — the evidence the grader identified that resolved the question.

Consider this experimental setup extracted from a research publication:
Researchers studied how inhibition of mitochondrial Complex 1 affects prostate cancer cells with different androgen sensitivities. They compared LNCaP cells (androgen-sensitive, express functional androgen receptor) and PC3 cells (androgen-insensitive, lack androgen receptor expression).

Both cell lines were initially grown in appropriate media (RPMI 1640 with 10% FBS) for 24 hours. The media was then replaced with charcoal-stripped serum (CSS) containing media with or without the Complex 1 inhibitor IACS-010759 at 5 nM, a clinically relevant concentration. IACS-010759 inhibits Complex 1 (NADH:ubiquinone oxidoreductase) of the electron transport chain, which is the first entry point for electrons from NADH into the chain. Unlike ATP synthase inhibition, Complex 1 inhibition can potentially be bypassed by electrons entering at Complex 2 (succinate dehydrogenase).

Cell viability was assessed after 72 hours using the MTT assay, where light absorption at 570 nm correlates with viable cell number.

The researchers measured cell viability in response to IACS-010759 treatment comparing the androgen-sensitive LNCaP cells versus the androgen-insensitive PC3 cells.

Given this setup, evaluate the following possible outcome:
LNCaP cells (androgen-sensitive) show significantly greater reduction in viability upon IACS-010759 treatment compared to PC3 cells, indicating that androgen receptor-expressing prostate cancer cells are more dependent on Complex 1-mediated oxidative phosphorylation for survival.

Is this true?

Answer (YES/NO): YES